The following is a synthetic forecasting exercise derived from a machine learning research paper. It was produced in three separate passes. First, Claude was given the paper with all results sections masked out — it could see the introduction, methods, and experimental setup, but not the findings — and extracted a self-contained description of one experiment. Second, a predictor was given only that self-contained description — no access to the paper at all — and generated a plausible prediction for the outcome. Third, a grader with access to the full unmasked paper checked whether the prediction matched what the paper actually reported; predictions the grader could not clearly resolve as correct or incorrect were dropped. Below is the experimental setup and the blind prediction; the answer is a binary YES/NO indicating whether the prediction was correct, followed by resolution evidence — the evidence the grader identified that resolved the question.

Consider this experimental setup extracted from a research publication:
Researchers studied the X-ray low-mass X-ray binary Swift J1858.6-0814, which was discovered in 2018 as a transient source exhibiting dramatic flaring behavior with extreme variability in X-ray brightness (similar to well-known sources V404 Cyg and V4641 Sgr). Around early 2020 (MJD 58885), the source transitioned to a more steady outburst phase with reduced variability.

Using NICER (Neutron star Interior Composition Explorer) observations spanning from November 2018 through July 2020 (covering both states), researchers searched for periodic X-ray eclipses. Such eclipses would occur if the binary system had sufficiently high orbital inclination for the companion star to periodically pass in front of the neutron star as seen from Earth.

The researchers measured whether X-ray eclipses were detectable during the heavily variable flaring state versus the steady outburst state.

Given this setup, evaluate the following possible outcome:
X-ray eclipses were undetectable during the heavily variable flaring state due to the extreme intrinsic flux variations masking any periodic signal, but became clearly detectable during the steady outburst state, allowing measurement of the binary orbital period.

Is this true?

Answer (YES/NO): YES